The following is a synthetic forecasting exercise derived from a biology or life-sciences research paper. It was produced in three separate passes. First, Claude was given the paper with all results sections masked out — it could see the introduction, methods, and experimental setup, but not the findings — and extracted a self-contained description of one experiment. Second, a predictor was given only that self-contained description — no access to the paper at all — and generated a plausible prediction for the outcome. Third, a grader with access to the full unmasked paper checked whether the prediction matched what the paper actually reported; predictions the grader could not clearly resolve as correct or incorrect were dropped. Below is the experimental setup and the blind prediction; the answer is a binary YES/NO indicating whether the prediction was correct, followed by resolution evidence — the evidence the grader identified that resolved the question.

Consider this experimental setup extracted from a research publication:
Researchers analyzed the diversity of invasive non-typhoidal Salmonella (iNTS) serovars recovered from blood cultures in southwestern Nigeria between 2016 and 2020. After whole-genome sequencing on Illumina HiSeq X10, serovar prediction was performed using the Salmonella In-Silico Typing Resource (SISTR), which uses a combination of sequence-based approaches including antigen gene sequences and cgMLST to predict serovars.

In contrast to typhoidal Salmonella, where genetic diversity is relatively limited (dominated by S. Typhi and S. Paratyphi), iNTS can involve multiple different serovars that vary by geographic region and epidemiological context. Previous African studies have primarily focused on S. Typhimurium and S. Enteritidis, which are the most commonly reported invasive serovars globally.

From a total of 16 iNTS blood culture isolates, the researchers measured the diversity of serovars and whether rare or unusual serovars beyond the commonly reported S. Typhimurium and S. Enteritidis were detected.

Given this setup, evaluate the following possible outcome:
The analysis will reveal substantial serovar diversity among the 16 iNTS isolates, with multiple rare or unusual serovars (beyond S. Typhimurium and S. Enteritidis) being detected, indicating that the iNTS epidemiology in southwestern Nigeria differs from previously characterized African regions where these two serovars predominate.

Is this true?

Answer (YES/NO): YES